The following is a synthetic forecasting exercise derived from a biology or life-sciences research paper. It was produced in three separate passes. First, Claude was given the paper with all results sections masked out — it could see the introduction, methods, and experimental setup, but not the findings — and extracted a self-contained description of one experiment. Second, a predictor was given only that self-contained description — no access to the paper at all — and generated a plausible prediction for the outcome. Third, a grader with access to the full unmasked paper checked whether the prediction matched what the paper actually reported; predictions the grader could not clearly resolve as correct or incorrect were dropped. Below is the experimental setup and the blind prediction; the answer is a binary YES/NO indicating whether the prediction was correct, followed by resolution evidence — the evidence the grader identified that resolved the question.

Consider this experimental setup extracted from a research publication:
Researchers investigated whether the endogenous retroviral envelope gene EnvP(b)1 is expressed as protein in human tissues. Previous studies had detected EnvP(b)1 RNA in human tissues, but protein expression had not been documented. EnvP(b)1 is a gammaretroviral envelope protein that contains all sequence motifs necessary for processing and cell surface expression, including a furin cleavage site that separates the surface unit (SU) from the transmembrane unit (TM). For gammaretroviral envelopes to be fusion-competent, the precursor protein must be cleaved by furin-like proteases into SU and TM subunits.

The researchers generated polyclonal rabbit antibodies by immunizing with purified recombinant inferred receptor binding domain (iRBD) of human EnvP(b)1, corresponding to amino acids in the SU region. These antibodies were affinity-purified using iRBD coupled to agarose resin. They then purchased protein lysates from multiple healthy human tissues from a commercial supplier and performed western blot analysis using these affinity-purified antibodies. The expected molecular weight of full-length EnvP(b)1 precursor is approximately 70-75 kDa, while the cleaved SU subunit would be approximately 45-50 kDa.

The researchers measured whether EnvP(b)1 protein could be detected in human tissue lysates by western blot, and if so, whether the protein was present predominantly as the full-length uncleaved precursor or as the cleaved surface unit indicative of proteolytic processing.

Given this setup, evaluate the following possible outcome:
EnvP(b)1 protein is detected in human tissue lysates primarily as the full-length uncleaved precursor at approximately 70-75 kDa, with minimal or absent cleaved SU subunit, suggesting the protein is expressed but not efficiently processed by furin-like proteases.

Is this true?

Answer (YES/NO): NO